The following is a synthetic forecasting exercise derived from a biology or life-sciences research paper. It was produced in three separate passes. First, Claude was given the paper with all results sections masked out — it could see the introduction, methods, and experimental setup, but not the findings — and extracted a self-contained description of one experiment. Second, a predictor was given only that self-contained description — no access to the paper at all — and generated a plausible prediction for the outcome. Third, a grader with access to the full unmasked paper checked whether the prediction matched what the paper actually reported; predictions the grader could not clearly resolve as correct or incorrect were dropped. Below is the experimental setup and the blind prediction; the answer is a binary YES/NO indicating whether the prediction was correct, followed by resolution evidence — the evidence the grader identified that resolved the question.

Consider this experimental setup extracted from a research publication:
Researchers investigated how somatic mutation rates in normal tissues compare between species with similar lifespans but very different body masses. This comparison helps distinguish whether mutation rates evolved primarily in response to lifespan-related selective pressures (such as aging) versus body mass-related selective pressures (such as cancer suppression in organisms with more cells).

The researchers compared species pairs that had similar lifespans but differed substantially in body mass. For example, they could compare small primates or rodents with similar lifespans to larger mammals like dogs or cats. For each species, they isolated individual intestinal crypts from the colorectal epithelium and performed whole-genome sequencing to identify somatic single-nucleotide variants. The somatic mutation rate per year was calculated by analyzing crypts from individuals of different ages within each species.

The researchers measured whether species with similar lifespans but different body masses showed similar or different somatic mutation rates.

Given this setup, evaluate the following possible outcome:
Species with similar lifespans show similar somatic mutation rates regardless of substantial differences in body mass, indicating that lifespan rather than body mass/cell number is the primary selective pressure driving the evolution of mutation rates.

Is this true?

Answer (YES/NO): YES